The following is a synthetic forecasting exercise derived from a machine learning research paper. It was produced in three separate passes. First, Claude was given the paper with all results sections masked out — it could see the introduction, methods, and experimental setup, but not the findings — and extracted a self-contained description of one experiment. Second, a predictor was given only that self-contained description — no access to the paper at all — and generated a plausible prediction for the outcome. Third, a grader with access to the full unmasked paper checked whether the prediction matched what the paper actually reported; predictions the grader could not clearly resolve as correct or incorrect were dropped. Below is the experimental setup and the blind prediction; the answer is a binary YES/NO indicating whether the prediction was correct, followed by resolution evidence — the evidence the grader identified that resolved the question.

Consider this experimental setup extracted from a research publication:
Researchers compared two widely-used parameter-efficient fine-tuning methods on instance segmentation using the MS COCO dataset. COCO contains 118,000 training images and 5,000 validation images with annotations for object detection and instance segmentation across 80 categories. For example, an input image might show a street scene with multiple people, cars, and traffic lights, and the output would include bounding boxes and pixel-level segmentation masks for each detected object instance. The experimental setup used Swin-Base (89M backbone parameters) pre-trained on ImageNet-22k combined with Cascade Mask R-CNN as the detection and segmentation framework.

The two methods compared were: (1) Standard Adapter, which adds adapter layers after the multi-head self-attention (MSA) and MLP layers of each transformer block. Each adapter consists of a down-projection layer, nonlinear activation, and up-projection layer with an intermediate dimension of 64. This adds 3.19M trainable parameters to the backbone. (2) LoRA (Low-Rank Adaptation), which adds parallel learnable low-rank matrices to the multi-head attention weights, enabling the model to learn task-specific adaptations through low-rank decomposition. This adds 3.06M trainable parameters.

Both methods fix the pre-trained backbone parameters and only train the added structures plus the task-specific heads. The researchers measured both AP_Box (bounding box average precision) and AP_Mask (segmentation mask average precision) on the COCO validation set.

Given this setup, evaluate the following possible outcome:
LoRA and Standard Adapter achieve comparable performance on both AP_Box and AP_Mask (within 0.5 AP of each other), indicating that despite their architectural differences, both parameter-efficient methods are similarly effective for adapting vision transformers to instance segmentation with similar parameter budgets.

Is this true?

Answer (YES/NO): NO